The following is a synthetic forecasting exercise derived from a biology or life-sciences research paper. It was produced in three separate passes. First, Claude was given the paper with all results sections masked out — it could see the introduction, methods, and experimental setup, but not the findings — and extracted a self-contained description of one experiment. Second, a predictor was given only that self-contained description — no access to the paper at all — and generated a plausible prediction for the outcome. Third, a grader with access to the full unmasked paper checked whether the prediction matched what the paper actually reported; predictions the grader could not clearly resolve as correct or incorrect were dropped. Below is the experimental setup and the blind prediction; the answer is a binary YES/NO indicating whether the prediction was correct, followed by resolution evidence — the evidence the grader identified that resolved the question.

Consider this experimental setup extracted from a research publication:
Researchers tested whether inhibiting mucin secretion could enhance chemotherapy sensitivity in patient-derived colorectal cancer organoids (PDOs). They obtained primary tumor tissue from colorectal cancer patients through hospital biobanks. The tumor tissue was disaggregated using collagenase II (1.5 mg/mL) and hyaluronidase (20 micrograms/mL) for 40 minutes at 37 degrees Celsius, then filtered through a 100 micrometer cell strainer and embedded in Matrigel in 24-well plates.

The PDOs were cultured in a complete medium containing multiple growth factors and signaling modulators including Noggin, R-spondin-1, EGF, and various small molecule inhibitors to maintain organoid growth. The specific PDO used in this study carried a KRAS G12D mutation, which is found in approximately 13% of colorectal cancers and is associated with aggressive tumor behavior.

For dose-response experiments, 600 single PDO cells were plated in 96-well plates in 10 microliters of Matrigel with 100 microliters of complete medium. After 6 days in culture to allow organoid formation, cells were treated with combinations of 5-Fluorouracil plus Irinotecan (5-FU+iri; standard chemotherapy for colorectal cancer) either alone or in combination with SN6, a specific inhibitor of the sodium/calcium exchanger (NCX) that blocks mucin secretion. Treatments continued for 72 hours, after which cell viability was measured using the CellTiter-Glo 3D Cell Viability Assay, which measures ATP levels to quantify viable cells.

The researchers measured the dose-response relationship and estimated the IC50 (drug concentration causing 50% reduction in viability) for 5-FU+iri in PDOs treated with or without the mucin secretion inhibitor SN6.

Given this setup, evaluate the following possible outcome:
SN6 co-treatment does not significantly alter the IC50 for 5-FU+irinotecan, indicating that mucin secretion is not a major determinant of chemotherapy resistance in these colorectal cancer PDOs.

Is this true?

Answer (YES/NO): NO